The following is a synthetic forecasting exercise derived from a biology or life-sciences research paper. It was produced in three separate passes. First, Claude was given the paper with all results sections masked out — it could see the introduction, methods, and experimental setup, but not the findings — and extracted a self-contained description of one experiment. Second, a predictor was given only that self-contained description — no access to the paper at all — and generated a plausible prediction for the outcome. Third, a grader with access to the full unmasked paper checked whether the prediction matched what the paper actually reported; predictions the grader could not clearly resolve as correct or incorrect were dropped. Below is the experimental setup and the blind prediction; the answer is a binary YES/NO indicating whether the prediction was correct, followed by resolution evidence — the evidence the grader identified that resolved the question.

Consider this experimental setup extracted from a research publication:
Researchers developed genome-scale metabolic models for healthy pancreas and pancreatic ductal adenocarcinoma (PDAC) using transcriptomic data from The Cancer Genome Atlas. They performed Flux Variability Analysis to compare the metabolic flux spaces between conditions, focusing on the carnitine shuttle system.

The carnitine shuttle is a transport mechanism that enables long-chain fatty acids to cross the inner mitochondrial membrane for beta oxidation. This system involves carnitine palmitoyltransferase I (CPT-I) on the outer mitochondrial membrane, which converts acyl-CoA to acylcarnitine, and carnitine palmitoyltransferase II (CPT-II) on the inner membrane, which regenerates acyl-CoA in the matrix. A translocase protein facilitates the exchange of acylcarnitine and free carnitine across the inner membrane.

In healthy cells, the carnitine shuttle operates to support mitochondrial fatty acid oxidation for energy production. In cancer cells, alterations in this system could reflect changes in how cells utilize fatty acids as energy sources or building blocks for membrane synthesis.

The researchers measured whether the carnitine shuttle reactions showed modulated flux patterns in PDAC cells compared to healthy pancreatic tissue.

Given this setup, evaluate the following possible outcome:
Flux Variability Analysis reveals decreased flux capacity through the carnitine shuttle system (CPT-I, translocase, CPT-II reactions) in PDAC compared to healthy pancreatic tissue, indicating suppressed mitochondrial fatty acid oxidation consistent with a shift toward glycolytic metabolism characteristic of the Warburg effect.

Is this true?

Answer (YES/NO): NO